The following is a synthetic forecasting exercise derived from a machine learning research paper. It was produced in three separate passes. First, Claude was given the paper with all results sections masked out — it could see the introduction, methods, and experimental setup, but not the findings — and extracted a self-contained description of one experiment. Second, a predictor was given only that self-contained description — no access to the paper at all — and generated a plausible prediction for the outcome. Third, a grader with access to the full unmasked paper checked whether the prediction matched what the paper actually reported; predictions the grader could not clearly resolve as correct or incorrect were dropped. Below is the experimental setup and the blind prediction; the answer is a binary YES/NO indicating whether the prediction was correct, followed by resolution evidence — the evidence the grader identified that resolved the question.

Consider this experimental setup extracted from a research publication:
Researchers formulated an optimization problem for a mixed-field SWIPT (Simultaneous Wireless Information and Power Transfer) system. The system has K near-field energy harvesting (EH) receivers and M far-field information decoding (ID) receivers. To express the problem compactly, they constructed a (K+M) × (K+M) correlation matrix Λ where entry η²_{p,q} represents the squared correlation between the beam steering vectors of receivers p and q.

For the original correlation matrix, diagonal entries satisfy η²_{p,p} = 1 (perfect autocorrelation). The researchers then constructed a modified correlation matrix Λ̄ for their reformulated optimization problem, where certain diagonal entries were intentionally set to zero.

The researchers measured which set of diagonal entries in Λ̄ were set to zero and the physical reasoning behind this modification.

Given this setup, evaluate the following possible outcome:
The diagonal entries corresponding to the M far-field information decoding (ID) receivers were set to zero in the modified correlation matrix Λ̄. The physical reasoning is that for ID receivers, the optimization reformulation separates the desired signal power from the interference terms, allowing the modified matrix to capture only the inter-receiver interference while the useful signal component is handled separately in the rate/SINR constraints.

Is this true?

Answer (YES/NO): NO